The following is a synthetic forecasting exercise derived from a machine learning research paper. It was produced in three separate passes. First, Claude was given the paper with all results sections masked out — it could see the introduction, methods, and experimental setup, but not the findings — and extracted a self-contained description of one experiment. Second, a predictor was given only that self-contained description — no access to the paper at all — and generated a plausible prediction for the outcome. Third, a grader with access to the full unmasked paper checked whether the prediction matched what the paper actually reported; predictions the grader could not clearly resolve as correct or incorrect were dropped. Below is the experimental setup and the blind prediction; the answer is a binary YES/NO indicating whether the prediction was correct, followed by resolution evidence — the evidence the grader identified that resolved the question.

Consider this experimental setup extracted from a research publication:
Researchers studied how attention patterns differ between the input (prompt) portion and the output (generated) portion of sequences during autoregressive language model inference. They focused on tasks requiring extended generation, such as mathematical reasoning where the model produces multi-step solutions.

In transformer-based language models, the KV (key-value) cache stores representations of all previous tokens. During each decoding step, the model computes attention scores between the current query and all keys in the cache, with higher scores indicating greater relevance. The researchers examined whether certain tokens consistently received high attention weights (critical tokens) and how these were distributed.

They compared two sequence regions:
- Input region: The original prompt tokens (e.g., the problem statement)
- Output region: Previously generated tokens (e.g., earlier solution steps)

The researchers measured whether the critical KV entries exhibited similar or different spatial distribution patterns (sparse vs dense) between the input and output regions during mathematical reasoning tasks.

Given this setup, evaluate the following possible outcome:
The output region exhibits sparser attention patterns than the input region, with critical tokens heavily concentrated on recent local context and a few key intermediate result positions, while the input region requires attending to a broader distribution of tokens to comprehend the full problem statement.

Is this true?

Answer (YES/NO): NO